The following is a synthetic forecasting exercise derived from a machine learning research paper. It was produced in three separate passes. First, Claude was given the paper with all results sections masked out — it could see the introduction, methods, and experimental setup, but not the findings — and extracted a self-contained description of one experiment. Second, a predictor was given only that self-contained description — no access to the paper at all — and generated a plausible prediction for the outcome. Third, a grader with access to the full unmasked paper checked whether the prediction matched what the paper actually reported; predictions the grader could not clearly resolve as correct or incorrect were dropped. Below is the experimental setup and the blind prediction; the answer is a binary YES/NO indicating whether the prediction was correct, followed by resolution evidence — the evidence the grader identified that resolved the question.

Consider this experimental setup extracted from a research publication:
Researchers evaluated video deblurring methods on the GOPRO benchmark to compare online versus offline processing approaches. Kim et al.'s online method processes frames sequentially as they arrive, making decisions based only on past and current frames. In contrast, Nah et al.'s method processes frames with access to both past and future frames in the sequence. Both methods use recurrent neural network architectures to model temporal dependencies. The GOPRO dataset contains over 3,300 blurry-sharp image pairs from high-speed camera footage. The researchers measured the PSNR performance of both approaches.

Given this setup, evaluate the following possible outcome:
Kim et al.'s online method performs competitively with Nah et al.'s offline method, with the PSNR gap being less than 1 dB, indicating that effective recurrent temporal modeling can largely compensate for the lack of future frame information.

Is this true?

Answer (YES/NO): NO